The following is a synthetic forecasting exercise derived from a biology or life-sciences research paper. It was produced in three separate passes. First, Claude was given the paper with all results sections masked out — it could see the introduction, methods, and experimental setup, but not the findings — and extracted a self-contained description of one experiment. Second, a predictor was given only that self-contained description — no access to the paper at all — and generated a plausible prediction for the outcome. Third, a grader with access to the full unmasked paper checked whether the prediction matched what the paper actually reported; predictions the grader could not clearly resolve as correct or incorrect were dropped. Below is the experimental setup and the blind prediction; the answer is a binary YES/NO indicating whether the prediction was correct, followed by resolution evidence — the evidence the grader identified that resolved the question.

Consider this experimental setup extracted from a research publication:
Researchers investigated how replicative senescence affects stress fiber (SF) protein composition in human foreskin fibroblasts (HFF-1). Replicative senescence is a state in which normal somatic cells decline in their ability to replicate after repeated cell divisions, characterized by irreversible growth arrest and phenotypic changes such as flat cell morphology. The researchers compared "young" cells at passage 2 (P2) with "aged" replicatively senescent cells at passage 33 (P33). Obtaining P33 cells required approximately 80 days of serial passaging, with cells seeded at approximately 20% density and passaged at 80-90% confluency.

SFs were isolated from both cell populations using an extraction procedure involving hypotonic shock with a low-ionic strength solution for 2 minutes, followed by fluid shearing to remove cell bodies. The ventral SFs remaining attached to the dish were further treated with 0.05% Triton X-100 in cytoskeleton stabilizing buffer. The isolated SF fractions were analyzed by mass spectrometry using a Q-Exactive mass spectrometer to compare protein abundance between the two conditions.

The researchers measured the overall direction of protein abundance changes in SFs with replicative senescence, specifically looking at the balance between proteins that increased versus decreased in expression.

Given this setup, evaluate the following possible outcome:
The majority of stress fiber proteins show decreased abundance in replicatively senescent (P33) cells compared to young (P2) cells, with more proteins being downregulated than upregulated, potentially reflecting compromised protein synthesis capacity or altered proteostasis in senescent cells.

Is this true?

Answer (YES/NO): NO